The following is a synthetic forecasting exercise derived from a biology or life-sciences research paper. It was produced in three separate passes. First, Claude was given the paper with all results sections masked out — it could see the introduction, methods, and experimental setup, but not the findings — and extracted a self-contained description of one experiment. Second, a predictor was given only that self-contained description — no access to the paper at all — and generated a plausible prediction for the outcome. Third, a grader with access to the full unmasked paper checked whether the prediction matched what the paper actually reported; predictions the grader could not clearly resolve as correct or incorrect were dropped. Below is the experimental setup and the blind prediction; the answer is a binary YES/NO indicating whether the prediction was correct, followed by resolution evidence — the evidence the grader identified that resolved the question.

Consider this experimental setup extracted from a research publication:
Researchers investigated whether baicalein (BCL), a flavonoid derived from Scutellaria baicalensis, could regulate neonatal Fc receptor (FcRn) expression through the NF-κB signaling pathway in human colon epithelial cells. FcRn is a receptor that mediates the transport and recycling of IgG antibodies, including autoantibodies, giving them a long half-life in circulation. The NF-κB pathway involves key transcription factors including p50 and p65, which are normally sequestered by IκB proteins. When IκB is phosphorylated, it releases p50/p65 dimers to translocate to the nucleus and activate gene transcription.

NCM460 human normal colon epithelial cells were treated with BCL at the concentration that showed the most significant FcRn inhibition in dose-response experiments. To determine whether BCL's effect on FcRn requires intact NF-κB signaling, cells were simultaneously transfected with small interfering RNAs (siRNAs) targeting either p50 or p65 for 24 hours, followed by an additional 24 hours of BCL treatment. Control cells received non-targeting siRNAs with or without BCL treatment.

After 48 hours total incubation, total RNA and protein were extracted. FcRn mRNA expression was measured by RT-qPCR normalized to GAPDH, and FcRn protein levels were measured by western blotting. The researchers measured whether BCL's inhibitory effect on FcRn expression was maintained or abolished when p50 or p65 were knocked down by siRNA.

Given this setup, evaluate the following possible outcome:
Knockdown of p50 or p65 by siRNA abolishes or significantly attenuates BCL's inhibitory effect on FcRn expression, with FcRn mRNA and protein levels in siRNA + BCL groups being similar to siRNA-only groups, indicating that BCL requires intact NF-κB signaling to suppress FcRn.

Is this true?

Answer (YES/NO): YES